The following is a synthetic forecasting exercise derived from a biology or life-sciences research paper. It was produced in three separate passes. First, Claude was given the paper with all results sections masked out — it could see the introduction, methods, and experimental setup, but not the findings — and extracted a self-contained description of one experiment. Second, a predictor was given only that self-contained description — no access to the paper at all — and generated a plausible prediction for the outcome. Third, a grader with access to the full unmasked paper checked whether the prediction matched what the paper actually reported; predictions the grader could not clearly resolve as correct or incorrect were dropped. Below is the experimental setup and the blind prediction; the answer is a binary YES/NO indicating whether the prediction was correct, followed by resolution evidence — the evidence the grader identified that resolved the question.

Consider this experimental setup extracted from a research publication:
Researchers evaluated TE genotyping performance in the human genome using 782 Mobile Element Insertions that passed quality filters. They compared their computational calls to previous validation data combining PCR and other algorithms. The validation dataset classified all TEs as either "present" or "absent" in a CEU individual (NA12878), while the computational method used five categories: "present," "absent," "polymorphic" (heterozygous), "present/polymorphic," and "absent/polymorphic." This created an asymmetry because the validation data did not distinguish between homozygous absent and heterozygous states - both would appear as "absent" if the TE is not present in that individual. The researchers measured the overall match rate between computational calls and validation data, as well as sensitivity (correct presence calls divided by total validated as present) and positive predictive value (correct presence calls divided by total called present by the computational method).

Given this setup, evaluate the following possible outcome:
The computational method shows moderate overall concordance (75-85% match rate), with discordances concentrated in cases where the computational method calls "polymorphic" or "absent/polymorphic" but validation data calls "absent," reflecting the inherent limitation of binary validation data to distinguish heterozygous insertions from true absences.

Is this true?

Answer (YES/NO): NO